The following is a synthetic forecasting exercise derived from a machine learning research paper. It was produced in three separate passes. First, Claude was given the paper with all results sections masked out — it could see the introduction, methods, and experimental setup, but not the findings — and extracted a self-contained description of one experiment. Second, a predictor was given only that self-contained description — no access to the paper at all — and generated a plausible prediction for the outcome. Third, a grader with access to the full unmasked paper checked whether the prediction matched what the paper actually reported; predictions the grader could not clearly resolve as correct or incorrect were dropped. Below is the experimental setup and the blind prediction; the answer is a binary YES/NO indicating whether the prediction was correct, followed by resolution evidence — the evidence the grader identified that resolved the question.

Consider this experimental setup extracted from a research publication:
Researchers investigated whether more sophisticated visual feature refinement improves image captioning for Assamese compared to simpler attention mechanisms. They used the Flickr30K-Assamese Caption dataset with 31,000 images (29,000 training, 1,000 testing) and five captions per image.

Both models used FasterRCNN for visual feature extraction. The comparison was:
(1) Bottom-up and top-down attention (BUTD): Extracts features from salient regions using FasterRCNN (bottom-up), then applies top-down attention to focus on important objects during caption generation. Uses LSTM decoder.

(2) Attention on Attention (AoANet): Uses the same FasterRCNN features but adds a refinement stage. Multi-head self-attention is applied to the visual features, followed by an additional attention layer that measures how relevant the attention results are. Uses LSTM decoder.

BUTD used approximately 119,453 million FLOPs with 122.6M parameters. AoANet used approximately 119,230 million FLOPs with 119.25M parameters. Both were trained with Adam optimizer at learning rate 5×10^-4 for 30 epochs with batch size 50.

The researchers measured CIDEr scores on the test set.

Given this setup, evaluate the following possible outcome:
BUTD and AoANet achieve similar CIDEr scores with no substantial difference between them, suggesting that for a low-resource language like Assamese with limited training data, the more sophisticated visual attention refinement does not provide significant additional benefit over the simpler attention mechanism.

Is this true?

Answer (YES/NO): NO